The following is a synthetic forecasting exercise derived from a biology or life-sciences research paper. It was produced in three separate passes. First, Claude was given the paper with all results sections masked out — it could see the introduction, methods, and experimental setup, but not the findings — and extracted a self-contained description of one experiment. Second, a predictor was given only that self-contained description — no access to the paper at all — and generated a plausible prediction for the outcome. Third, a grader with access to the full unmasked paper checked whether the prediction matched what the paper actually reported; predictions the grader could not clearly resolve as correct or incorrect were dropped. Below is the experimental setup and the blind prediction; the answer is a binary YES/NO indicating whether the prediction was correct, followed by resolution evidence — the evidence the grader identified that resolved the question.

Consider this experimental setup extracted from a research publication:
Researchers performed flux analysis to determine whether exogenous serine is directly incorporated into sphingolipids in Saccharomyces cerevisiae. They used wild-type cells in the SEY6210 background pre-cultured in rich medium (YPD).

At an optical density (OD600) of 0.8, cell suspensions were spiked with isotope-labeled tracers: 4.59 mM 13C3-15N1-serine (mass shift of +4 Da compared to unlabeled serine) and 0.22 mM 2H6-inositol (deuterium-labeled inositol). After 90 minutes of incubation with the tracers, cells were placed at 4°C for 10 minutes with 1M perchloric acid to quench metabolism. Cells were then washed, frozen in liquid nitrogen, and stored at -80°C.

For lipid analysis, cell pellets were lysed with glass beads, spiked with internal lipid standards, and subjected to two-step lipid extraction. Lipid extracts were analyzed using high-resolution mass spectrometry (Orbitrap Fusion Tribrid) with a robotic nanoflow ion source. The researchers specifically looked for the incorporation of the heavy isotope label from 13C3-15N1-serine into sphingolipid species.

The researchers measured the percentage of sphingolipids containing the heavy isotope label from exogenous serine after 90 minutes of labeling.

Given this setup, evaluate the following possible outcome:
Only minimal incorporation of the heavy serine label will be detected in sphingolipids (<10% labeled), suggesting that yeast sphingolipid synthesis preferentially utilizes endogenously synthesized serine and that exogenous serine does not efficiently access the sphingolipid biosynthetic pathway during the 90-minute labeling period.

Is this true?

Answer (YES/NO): NO